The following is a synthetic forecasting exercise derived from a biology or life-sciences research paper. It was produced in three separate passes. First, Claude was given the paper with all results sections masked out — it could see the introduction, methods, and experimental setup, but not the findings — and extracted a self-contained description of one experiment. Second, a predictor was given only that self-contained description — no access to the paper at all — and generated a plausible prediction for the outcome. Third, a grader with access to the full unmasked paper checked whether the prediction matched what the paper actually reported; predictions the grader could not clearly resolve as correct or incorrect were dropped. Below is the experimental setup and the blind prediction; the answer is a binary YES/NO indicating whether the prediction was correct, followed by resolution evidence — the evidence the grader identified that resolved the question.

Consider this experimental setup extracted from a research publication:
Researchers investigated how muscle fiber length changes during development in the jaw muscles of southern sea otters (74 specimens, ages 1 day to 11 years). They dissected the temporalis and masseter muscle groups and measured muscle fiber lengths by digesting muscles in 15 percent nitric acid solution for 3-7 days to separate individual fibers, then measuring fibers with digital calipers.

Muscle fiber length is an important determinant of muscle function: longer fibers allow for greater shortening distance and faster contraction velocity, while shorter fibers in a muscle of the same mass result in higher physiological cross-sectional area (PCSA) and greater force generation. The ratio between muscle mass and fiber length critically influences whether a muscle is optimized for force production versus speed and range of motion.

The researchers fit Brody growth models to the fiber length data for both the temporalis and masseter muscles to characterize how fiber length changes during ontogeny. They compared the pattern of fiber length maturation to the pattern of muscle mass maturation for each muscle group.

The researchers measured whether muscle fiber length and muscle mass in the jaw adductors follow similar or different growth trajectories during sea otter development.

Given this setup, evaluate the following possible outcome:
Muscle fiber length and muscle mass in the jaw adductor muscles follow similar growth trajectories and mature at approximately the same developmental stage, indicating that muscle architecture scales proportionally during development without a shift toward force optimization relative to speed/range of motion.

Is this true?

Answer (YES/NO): NO